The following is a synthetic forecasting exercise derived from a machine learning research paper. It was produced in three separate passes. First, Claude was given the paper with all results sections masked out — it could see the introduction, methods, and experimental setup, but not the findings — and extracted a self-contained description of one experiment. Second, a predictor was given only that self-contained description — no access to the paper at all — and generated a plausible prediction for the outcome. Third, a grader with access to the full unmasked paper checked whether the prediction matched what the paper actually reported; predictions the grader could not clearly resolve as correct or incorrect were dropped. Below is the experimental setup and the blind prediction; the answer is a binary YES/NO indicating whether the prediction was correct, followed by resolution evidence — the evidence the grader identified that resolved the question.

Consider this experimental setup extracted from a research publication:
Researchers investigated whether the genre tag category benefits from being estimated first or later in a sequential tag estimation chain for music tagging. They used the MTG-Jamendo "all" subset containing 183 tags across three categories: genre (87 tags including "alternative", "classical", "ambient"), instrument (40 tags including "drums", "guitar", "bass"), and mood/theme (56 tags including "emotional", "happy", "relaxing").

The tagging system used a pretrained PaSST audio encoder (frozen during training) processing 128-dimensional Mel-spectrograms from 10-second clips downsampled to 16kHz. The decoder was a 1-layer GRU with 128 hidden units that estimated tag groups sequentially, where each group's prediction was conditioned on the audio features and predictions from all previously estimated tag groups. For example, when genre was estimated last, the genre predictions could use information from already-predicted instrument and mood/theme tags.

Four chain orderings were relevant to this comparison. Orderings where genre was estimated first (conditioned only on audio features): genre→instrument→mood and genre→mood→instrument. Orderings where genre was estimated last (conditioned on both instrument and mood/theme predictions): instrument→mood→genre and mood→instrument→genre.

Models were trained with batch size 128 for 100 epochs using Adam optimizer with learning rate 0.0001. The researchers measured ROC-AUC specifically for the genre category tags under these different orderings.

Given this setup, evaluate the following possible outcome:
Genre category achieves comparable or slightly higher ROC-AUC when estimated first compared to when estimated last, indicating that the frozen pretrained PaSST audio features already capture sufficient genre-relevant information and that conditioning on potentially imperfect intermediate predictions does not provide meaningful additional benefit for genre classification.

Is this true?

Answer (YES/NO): NO